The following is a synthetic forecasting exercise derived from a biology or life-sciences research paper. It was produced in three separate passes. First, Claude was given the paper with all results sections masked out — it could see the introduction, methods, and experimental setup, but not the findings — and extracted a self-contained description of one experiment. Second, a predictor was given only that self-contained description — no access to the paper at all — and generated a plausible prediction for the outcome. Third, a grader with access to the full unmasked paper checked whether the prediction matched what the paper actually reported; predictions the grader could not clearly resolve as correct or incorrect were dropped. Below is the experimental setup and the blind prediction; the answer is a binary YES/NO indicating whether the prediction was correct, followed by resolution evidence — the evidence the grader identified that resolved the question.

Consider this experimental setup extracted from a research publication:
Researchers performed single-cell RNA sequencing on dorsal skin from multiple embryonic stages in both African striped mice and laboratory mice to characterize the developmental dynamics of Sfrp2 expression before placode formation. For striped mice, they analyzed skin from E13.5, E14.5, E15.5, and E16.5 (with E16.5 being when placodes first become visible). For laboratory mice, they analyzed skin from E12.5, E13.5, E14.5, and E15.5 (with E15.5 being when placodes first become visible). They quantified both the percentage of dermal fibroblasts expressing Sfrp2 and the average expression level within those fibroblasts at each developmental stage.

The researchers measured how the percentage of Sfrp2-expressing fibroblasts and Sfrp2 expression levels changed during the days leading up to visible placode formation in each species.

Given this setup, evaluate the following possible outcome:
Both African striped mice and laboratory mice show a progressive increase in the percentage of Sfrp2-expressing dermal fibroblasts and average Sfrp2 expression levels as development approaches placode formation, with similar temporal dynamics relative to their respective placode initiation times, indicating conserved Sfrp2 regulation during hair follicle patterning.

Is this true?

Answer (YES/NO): NO